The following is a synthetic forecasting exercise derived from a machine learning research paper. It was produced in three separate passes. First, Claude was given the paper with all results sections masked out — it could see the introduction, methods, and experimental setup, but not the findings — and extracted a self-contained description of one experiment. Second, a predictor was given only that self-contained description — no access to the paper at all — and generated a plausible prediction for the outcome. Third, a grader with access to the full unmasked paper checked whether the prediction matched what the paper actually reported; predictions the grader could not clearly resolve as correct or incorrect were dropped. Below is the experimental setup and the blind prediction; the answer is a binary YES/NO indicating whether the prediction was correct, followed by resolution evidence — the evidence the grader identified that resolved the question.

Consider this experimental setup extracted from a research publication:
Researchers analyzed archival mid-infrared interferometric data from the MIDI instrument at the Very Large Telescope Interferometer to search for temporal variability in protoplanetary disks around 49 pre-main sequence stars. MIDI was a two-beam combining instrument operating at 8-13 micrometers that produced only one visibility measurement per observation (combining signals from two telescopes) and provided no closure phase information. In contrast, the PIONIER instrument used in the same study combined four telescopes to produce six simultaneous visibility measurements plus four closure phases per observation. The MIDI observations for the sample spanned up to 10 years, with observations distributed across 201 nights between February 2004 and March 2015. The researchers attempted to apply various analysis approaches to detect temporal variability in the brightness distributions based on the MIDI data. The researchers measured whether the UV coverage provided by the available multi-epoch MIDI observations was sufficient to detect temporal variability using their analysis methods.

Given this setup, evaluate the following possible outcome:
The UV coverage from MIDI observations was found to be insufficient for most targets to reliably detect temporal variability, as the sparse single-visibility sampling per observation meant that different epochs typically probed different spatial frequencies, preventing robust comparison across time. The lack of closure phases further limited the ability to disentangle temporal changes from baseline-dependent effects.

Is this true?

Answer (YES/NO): NO